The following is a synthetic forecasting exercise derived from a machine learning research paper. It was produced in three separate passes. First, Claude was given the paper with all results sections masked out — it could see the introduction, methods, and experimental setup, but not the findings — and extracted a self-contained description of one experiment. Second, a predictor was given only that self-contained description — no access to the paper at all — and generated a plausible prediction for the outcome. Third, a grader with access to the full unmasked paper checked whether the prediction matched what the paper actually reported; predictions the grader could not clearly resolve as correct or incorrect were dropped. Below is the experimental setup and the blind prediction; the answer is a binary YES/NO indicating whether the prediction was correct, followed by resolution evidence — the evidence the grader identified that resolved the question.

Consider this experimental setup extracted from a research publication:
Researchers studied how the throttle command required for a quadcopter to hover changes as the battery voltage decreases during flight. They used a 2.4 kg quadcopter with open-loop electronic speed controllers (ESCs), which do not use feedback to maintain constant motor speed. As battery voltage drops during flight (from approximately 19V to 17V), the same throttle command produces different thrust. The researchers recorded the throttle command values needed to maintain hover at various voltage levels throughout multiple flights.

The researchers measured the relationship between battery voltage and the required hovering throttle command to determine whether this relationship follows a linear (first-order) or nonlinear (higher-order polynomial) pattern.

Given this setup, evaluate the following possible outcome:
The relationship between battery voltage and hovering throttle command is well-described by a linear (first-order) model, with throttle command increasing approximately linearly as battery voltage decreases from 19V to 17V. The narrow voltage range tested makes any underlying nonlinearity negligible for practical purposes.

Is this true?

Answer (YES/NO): YES